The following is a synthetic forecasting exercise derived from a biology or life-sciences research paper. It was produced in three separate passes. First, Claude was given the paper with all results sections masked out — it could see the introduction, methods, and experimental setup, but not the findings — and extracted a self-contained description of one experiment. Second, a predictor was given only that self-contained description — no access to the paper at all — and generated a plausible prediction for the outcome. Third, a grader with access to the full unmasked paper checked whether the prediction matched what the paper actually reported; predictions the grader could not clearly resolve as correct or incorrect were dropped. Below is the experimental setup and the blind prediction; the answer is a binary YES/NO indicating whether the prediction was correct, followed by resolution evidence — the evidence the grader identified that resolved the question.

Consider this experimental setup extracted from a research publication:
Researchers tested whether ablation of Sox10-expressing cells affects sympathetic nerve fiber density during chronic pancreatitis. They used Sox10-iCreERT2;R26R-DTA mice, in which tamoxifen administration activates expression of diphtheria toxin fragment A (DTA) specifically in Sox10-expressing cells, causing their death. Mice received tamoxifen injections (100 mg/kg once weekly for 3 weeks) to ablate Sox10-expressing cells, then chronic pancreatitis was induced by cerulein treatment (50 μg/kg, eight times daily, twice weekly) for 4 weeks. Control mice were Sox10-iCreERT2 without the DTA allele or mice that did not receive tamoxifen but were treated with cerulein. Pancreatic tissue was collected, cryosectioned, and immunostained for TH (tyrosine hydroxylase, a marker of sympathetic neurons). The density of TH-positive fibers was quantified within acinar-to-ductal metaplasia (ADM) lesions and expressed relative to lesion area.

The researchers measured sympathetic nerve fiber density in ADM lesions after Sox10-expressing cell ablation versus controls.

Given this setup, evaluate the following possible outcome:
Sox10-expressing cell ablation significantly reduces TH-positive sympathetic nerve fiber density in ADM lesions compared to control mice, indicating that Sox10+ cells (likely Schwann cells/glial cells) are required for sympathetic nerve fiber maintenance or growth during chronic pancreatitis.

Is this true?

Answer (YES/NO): NO